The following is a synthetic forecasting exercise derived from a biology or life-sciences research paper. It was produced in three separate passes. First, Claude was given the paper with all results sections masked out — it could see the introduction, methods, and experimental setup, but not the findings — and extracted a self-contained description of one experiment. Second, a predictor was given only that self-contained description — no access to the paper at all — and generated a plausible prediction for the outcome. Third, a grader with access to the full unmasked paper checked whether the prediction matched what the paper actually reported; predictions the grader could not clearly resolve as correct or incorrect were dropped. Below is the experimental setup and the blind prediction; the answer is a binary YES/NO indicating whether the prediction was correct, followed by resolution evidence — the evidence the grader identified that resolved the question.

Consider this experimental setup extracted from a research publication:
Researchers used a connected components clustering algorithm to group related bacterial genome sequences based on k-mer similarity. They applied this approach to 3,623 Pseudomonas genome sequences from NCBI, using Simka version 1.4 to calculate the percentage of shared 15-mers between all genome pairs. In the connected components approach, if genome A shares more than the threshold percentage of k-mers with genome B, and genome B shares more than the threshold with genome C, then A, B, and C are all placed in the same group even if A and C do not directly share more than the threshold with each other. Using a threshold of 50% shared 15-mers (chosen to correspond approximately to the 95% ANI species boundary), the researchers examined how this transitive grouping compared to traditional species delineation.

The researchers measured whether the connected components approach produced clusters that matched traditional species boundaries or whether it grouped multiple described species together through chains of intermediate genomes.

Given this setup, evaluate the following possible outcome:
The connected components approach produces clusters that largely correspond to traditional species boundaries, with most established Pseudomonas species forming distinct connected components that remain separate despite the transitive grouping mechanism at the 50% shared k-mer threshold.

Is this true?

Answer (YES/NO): YES